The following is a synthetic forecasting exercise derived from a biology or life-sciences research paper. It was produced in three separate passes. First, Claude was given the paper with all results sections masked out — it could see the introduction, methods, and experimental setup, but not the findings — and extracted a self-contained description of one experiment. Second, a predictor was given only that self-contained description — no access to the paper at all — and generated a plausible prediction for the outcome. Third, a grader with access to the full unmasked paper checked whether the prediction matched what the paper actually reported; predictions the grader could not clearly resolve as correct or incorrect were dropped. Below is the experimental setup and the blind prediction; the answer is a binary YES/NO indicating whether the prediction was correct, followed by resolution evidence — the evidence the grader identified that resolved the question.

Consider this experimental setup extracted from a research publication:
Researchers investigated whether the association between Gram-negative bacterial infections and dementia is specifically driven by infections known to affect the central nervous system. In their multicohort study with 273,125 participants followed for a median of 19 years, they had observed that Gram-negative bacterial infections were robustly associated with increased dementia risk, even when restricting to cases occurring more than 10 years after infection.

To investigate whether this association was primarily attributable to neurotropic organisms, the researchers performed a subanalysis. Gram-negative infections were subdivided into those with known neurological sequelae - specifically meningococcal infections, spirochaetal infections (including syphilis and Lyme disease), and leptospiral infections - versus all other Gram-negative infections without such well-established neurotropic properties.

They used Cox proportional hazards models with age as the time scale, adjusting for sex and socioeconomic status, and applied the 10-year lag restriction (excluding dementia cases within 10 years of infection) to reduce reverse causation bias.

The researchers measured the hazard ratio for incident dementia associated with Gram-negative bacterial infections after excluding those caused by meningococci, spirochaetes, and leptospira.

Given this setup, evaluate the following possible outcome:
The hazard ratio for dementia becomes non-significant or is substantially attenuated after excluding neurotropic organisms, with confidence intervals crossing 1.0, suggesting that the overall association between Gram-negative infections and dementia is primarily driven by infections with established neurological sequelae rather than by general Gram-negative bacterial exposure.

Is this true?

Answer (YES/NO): NO